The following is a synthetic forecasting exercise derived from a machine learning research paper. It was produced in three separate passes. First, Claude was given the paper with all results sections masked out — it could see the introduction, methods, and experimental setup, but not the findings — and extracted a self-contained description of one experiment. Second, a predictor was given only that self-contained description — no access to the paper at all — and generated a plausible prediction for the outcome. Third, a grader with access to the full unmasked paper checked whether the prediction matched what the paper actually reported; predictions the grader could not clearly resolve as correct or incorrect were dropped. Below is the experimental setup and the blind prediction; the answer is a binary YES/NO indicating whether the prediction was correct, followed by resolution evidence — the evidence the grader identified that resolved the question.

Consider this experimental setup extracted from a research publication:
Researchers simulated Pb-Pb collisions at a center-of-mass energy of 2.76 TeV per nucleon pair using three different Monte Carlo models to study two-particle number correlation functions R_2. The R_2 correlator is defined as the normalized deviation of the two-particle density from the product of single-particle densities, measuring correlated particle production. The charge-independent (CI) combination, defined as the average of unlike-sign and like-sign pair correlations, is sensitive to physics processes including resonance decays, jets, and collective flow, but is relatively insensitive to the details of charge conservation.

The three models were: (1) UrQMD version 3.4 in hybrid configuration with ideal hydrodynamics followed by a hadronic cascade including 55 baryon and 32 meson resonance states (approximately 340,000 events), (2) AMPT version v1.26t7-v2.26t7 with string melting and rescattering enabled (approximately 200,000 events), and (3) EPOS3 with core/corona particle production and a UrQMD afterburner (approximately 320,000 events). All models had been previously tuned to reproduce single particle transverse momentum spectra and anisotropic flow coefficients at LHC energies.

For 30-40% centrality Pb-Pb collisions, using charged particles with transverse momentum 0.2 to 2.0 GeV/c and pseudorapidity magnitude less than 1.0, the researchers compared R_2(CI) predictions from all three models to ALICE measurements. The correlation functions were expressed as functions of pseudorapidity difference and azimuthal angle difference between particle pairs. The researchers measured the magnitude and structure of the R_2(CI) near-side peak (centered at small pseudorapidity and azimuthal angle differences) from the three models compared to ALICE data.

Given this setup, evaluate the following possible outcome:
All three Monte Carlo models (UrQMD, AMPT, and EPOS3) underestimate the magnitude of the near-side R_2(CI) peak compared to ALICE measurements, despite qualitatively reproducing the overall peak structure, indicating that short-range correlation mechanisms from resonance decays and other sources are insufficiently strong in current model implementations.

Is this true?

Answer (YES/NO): NO